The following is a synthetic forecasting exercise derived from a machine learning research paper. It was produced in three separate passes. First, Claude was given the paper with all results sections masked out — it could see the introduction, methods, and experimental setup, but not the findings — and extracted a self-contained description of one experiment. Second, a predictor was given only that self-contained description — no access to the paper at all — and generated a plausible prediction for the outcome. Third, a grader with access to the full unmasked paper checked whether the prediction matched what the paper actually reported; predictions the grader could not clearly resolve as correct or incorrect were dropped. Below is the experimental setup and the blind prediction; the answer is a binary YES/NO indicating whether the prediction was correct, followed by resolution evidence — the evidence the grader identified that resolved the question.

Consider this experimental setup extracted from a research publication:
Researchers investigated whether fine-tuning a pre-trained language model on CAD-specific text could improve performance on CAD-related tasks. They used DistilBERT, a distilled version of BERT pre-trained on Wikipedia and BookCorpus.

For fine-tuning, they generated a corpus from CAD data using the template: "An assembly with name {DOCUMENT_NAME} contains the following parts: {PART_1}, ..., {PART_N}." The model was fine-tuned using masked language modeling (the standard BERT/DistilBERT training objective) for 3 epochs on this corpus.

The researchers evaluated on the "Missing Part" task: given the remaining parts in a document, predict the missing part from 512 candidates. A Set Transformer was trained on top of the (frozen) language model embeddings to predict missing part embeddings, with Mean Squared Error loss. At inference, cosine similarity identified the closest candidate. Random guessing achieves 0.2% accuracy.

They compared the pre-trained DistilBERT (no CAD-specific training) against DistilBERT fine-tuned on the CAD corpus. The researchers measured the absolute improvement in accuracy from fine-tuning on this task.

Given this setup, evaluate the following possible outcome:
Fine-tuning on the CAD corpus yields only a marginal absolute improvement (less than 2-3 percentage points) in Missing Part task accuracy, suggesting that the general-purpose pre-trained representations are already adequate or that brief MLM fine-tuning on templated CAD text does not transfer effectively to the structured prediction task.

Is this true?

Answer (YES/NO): NO